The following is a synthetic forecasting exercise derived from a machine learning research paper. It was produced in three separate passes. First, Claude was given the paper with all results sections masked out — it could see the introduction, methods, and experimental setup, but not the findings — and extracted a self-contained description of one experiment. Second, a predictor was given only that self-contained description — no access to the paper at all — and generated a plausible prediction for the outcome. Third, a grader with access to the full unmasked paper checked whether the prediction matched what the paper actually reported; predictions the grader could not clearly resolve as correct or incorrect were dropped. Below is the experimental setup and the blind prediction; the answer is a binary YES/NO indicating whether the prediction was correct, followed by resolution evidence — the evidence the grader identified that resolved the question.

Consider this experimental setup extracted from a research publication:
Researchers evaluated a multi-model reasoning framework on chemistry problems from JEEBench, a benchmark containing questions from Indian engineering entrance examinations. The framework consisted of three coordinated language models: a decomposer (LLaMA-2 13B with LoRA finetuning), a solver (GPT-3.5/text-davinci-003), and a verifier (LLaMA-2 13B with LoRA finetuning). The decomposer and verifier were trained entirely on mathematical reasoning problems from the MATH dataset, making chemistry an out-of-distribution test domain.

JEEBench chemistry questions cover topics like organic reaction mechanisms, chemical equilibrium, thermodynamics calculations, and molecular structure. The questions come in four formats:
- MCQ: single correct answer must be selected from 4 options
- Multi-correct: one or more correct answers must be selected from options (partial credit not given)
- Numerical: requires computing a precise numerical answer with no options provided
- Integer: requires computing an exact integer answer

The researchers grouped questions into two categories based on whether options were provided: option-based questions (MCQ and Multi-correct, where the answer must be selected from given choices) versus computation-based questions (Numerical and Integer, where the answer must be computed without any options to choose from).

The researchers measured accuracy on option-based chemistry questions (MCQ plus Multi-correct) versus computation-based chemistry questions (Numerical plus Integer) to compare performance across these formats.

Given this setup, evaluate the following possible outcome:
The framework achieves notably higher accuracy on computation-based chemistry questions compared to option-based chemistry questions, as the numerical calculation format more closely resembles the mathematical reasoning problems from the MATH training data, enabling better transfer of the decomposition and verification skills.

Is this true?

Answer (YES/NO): NO